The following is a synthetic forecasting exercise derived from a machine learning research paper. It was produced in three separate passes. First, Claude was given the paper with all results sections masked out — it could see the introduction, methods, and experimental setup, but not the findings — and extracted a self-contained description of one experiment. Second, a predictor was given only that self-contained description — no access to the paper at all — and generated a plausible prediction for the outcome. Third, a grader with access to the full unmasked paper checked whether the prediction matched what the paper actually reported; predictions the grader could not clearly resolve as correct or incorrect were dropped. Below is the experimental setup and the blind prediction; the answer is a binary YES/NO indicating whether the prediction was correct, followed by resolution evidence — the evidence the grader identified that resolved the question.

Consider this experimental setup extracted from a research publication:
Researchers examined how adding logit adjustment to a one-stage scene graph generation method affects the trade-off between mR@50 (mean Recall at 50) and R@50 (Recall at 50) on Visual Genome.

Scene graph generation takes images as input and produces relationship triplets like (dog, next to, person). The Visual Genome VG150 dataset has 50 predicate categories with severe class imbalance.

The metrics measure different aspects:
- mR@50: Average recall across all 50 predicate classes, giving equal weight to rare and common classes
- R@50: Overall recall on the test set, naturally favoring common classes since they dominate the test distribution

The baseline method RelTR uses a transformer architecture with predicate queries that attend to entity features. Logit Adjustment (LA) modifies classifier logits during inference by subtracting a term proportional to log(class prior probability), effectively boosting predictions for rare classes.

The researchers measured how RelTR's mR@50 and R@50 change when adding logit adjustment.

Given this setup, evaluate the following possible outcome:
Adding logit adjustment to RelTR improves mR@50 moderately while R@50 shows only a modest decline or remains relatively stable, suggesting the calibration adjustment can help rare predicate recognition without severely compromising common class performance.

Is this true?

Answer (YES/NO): NO